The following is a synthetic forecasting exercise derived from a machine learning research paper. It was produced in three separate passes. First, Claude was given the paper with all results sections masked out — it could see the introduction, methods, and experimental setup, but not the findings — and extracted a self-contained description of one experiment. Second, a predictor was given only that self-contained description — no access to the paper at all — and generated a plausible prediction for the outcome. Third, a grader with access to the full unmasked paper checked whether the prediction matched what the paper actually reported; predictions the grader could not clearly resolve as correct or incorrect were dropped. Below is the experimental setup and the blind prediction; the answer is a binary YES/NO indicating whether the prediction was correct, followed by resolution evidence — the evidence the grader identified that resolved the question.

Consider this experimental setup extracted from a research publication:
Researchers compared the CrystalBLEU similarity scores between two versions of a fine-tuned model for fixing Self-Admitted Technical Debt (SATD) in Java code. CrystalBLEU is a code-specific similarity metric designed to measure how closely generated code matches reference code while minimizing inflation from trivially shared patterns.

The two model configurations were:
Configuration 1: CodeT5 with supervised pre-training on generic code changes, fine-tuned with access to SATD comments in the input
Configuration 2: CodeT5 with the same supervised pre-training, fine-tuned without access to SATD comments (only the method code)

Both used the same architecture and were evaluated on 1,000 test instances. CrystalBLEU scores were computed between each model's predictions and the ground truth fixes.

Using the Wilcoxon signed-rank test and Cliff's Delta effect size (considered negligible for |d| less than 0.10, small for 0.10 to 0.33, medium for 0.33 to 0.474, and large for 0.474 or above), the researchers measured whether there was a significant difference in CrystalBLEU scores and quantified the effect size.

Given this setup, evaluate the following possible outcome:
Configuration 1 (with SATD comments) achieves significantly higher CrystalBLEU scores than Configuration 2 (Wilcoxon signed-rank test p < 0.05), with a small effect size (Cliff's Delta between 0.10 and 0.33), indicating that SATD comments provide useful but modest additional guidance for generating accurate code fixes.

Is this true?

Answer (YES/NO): NO